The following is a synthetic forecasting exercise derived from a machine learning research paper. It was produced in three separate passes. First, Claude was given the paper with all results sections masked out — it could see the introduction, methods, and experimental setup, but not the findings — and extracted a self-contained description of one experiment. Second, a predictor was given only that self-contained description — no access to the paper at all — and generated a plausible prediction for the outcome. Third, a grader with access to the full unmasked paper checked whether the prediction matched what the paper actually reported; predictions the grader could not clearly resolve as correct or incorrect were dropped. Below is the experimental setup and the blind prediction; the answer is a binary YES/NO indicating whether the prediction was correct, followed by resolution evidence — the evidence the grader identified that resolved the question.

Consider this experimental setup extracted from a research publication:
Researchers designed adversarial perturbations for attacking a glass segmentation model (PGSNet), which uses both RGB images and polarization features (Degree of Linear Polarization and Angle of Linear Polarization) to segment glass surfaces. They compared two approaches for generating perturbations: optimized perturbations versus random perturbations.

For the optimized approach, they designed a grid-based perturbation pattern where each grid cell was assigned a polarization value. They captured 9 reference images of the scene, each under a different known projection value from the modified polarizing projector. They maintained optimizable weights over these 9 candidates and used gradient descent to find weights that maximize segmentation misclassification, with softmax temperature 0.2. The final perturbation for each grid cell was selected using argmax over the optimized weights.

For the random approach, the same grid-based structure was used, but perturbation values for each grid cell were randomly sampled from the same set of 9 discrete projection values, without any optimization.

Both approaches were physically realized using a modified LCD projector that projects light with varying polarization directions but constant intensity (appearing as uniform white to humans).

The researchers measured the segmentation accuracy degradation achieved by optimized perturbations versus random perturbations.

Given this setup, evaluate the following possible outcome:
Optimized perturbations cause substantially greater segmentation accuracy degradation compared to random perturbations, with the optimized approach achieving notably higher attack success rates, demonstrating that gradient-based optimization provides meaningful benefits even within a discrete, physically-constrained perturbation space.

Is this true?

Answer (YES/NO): YES